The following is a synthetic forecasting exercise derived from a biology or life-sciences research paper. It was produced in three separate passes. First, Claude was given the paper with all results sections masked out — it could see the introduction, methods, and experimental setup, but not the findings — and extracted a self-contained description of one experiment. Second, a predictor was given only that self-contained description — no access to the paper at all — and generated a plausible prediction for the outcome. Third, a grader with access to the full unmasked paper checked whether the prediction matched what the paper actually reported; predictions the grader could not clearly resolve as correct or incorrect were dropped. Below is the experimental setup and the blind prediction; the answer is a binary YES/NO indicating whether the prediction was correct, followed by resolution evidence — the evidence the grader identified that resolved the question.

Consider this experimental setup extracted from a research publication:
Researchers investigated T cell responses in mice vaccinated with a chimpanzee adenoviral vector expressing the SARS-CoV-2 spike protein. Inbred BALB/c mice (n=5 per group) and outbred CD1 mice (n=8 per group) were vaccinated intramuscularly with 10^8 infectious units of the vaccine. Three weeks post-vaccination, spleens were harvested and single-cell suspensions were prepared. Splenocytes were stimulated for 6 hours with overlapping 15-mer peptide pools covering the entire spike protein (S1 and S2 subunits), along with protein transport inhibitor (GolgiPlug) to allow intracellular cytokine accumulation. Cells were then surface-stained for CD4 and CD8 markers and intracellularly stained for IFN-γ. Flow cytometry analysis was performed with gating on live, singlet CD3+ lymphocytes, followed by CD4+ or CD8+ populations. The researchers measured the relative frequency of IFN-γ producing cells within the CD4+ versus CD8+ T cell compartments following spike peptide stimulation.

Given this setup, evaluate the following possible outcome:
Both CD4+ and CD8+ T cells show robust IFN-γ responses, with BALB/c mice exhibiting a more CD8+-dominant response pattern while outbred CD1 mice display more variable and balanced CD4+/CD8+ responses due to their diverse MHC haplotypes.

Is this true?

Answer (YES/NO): NO